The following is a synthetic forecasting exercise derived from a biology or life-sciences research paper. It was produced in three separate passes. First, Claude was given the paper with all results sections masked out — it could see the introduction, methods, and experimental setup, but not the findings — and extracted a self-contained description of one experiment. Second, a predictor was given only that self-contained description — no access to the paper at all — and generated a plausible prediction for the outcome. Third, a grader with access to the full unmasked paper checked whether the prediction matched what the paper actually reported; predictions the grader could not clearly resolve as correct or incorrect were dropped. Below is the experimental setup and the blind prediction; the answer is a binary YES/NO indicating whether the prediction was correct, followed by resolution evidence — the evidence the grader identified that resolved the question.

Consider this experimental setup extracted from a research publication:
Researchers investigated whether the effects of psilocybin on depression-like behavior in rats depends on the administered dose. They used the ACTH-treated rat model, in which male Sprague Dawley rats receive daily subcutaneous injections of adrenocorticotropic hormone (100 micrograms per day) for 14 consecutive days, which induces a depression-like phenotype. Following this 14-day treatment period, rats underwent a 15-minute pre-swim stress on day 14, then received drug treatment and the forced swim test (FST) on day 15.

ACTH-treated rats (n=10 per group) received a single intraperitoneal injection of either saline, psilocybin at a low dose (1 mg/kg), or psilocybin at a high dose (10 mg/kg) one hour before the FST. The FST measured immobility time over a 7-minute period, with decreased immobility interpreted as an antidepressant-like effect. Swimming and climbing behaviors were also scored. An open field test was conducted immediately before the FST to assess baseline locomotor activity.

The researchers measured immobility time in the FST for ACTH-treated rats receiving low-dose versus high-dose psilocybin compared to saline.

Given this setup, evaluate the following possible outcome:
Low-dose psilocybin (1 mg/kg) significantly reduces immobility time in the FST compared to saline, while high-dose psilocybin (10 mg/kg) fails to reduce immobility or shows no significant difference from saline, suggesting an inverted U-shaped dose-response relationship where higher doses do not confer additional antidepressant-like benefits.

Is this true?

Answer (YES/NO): NO